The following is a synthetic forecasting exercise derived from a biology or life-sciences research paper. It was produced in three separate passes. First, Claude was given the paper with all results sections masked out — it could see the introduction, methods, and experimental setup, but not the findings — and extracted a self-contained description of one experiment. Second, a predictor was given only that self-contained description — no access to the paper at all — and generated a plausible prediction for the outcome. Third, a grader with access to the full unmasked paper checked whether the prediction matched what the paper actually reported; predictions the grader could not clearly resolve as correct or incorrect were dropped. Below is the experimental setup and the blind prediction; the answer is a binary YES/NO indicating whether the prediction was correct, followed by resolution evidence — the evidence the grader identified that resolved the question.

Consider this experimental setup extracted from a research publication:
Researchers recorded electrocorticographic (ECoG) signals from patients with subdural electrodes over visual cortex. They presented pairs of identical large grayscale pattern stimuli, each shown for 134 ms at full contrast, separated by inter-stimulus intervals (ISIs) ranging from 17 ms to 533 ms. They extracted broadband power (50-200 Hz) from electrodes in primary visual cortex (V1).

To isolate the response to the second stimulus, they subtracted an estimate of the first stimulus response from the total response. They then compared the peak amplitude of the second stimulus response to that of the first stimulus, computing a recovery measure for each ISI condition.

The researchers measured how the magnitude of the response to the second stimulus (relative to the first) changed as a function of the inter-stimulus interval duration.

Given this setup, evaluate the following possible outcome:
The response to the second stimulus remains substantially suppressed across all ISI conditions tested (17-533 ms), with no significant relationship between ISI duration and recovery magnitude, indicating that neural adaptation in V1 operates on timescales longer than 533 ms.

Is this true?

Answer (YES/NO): NO